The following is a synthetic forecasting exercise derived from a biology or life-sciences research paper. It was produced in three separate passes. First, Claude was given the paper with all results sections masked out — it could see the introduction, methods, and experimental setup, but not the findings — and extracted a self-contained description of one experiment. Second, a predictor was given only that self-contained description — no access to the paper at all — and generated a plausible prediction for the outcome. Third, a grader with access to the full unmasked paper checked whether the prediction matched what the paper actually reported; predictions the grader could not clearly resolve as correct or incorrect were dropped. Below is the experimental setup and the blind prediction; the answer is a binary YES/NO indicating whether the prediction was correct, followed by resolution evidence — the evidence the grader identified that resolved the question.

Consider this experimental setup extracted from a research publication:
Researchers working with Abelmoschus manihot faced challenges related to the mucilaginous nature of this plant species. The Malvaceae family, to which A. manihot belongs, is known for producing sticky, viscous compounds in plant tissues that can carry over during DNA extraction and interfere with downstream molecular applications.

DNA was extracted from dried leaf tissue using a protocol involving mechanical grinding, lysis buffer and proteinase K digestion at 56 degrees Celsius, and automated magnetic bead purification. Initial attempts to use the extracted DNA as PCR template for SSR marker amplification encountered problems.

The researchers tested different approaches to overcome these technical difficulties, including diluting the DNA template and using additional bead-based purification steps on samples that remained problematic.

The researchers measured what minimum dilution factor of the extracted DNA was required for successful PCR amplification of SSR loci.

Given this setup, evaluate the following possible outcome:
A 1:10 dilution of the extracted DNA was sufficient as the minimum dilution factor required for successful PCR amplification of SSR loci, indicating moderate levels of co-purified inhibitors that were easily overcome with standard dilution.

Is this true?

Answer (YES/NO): NO